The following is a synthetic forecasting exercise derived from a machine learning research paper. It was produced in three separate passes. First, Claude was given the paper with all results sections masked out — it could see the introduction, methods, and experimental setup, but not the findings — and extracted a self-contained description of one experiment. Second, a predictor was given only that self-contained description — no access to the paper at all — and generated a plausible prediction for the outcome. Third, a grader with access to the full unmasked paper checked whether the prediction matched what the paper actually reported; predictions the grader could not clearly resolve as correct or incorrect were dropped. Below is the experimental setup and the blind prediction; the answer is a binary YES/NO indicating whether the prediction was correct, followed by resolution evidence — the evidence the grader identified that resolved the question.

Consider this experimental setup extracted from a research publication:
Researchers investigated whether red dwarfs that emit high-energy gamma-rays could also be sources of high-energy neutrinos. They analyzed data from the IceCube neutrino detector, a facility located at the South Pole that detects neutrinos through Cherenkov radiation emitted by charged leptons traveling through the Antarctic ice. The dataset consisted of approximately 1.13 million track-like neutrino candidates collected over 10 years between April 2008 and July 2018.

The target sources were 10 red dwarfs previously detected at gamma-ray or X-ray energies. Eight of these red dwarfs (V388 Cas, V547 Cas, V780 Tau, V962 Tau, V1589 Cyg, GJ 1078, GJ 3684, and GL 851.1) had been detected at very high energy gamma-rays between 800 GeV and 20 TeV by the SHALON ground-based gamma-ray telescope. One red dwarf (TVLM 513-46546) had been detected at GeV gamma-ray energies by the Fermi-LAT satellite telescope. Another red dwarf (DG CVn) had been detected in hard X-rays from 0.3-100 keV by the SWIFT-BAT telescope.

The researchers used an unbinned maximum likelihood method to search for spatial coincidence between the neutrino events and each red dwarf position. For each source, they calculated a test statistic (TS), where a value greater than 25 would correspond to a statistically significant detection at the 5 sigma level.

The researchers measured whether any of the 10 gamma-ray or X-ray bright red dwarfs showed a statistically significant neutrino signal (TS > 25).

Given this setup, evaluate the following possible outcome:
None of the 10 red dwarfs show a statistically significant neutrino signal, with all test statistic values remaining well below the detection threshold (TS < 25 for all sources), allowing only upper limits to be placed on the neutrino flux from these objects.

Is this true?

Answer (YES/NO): YES